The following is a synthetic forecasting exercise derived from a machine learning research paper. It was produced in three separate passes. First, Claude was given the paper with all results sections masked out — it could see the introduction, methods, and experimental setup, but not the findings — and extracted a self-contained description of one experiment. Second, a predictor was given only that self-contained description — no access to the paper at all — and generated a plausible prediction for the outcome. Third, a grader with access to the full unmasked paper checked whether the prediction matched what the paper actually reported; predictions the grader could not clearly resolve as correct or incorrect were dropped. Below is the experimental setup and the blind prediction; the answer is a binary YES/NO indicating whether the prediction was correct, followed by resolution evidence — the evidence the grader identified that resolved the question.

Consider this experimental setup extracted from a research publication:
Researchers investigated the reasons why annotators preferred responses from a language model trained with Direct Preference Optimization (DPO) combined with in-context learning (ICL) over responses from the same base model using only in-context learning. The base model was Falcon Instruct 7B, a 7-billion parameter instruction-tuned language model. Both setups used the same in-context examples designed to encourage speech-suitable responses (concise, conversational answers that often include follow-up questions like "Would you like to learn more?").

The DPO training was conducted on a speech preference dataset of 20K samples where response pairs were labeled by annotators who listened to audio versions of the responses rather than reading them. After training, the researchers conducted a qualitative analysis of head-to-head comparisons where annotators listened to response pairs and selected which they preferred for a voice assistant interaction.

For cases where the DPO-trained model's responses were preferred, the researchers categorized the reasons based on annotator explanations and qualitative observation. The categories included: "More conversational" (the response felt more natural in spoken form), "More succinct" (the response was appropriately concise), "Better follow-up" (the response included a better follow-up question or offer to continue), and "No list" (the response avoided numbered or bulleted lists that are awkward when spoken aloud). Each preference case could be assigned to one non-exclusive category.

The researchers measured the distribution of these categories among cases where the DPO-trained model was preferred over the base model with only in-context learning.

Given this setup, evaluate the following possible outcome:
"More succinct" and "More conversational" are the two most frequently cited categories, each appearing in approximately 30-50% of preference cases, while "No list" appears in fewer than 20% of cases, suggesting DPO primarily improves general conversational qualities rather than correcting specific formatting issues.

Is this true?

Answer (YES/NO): NO